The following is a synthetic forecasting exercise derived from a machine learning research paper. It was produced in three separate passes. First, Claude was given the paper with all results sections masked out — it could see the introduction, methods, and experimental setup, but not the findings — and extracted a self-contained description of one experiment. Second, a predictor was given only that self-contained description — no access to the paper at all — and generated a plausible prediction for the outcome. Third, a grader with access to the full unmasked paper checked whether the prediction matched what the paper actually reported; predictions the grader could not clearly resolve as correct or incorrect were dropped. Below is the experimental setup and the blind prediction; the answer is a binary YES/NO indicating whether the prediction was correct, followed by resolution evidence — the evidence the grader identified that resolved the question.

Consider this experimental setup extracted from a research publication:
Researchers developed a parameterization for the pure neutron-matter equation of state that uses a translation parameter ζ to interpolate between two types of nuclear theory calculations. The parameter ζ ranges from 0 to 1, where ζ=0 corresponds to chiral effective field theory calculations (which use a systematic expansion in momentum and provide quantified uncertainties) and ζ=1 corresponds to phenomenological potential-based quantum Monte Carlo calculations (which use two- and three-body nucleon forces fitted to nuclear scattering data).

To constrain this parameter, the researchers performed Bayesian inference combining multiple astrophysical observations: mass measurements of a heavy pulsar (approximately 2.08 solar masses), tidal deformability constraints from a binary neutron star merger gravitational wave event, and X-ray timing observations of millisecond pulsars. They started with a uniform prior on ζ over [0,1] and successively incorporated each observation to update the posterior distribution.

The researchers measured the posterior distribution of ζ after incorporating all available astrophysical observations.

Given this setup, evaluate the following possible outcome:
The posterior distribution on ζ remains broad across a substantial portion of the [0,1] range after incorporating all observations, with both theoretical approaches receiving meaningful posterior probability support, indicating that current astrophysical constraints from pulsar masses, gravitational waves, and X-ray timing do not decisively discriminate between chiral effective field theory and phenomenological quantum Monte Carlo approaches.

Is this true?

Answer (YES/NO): YES